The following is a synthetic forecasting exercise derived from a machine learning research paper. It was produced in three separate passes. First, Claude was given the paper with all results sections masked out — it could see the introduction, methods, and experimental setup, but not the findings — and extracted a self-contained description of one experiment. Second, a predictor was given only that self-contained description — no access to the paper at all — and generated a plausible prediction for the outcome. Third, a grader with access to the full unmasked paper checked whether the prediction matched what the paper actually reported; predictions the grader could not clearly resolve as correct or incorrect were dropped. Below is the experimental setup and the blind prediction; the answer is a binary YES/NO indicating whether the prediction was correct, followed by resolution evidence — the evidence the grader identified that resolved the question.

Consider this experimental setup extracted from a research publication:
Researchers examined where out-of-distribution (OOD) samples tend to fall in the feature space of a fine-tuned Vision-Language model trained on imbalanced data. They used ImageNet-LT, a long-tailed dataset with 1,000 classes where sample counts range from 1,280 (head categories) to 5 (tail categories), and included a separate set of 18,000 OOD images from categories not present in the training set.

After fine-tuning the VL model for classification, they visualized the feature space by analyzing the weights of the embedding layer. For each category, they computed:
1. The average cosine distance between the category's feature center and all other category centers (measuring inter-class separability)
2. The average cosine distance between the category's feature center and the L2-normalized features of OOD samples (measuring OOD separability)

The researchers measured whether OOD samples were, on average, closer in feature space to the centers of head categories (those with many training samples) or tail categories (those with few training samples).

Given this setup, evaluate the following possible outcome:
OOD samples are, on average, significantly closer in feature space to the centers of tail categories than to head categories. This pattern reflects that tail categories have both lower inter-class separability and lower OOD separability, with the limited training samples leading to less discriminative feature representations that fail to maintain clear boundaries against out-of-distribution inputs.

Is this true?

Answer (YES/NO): NO